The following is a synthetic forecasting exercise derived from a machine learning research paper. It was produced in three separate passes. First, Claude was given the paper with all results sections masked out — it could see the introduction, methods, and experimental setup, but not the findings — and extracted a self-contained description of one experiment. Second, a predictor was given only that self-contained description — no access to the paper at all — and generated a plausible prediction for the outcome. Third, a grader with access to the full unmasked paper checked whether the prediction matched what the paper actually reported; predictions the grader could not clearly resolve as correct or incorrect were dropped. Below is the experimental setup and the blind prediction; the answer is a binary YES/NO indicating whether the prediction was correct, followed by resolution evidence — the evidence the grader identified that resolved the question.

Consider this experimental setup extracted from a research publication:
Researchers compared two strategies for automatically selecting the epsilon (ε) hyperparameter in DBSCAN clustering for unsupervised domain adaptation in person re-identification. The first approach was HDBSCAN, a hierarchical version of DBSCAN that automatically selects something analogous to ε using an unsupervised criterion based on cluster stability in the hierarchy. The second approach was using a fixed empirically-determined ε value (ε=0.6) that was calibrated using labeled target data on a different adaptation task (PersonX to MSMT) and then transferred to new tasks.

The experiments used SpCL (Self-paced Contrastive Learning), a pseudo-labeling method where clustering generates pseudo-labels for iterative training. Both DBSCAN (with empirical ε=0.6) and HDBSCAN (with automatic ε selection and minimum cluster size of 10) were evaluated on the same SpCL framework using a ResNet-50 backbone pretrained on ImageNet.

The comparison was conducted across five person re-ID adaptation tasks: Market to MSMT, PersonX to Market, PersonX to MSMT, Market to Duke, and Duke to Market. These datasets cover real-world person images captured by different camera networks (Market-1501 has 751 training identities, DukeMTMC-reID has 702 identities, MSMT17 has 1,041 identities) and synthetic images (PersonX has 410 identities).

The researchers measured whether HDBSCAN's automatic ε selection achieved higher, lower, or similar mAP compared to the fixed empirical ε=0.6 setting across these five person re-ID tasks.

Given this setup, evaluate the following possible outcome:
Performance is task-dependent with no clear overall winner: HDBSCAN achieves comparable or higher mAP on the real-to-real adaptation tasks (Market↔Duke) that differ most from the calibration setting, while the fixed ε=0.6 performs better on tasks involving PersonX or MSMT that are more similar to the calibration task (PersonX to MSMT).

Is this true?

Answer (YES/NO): NO